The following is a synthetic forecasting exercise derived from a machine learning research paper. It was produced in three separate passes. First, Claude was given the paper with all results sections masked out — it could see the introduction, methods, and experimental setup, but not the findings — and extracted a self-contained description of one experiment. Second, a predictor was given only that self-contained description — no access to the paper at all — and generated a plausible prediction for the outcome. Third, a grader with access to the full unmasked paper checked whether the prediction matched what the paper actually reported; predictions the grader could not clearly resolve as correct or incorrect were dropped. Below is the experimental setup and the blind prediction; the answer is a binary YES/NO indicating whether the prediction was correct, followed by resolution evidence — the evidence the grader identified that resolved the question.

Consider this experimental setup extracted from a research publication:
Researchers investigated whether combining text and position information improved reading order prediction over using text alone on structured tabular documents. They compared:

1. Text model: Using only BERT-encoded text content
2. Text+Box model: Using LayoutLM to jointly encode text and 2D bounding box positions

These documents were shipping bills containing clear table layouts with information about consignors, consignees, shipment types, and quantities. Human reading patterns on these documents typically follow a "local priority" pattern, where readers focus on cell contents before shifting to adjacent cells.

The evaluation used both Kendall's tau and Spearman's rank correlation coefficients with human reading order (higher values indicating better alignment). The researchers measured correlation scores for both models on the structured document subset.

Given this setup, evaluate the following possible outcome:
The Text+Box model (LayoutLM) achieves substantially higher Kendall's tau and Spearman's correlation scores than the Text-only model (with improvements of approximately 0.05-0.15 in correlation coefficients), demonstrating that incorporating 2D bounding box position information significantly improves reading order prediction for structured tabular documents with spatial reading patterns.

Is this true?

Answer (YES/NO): NO